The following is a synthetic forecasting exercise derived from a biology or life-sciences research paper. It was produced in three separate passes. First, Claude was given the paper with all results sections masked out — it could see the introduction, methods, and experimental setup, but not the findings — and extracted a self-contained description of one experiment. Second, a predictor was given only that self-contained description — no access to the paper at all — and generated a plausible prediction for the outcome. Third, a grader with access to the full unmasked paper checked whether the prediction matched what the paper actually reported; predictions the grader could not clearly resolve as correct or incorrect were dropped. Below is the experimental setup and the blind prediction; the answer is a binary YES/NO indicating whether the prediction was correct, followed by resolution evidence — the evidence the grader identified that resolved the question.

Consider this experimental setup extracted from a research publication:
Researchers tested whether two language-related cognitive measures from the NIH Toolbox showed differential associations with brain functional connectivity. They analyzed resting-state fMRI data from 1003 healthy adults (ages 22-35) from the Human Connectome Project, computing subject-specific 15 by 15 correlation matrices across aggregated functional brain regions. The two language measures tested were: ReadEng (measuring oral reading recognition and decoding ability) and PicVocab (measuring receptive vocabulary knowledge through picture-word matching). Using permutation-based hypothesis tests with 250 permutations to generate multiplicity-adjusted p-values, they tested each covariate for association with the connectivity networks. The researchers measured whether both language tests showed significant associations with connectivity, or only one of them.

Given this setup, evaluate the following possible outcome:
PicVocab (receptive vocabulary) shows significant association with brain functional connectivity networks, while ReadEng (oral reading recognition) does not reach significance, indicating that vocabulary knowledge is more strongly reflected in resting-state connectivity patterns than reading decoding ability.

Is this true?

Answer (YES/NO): NO